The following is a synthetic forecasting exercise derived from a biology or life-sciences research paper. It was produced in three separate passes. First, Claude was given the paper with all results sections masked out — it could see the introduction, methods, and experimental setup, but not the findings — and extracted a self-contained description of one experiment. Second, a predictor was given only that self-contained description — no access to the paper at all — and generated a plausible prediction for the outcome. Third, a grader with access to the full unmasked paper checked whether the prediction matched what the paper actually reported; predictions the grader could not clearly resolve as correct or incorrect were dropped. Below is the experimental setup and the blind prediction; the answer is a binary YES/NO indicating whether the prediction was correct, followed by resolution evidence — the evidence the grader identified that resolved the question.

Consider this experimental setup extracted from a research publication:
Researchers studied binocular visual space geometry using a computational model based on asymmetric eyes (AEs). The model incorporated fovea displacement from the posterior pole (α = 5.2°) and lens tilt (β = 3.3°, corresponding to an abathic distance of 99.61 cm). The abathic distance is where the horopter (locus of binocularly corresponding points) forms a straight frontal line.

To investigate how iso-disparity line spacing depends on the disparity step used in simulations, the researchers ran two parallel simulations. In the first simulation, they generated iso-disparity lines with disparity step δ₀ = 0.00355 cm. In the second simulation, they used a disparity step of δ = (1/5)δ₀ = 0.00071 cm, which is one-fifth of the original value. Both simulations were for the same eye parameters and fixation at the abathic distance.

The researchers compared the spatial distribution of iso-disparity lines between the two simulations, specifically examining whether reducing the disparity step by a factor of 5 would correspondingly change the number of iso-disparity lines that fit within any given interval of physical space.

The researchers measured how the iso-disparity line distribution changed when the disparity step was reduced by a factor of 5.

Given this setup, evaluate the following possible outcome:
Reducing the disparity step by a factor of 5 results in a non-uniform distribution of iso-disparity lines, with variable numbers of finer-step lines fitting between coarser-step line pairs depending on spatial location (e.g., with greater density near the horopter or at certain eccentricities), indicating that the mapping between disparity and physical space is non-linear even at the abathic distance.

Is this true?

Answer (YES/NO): NO